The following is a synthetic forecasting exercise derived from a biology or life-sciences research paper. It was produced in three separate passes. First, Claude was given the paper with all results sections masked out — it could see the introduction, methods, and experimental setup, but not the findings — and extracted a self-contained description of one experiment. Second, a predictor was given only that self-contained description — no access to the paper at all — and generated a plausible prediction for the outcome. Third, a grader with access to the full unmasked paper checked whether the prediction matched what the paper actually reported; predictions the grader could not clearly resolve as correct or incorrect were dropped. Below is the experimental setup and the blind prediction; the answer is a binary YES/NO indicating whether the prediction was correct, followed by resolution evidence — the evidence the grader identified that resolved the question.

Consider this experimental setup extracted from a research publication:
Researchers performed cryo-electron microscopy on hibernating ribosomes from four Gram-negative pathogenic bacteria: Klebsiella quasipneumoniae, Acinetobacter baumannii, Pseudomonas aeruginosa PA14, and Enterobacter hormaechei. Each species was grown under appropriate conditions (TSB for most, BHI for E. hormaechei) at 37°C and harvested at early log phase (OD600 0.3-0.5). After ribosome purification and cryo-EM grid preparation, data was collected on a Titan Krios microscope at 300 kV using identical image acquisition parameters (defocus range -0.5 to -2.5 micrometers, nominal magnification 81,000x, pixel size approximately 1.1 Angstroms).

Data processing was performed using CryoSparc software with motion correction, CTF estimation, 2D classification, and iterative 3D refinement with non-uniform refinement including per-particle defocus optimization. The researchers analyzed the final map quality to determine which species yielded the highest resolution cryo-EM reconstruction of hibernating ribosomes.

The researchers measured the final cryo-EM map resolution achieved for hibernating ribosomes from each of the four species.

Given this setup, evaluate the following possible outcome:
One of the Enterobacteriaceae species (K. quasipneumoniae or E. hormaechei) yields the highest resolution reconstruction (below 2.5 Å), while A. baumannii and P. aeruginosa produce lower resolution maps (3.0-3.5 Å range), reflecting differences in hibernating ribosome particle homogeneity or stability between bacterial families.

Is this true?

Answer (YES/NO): NO